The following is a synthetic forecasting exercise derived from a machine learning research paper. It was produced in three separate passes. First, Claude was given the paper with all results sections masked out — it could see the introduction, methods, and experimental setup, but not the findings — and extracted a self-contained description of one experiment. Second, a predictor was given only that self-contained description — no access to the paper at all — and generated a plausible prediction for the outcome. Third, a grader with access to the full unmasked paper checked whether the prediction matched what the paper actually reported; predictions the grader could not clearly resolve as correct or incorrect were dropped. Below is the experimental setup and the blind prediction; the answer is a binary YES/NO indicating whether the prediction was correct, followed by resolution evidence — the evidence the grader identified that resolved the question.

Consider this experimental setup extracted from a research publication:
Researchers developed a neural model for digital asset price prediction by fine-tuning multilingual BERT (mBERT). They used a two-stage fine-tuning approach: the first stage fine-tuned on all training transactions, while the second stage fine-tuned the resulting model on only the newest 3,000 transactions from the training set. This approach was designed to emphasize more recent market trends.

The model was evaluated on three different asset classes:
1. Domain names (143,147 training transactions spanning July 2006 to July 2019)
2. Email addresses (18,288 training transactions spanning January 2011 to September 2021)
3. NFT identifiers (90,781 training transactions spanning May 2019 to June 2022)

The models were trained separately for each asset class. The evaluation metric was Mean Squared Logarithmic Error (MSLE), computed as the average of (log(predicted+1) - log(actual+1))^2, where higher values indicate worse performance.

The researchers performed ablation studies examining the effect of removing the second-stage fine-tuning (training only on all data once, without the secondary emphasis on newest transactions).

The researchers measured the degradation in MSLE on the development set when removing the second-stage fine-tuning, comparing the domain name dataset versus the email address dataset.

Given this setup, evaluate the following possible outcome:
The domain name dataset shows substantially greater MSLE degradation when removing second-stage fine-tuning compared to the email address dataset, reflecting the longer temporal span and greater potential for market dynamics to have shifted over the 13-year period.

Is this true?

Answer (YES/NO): YES